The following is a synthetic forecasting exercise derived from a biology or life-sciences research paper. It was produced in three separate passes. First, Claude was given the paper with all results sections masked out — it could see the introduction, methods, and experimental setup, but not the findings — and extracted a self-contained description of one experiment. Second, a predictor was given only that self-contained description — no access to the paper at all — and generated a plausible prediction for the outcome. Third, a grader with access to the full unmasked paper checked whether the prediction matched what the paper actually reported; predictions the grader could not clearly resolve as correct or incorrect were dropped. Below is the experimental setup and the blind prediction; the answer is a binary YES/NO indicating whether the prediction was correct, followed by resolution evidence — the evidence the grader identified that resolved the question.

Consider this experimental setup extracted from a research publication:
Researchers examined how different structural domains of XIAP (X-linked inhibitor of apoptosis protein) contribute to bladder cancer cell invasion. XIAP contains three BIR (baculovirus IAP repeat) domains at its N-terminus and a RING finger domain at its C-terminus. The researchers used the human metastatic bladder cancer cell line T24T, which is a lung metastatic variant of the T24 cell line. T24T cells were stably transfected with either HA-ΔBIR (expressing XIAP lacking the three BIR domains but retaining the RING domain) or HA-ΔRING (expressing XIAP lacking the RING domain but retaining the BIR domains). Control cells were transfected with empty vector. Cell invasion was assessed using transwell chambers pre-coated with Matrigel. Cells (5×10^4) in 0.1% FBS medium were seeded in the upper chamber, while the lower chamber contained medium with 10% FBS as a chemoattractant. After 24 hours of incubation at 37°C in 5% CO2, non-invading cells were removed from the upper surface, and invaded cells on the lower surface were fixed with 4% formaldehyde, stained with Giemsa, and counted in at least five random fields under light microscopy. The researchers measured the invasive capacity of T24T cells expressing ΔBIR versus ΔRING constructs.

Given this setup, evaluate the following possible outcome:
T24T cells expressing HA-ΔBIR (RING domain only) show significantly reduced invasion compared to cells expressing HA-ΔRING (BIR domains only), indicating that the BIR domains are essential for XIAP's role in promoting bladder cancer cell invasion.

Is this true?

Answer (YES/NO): YES